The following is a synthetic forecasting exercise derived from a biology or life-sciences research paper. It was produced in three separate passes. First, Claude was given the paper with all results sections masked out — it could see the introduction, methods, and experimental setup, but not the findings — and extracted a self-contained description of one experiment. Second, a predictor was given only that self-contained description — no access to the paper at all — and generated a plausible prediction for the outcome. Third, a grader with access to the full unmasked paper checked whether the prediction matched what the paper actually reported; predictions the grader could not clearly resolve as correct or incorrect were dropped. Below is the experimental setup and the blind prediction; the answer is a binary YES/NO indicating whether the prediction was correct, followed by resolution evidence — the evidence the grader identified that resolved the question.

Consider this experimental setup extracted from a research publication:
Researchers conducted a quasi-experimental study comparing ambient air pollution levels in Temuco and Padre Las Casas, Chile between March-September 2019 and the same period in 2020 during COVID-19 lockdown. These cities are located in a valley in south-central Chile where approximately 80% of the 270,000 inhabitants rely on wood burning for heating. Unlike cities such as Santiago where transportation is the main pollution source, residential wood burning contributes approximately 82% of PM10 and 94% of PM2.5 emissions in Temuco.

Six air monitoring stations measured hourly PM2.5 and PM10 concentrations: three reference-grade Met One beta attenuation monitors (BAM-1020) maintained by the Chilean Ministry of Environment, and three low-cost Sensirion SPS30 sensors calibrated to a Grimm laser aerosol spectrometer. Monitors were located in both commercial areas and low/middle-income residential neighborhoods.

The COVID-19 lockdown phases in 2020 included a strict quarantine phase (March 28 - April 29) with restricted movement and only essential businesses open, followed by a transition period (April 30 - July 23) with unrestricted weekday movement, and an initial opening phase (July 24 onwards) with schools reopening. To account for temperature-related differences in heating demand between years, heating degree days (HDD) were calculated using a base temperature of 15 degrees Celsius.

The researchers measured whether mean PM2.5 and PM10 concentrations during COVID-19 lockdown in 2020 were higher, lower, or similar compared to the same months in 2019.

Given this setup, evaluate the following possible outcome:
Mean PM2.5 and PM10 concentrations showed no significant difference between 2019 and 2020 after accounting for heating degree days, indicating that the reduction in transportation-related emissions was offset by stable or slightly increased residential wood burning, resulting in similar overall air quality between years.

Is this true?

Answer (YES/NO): NO